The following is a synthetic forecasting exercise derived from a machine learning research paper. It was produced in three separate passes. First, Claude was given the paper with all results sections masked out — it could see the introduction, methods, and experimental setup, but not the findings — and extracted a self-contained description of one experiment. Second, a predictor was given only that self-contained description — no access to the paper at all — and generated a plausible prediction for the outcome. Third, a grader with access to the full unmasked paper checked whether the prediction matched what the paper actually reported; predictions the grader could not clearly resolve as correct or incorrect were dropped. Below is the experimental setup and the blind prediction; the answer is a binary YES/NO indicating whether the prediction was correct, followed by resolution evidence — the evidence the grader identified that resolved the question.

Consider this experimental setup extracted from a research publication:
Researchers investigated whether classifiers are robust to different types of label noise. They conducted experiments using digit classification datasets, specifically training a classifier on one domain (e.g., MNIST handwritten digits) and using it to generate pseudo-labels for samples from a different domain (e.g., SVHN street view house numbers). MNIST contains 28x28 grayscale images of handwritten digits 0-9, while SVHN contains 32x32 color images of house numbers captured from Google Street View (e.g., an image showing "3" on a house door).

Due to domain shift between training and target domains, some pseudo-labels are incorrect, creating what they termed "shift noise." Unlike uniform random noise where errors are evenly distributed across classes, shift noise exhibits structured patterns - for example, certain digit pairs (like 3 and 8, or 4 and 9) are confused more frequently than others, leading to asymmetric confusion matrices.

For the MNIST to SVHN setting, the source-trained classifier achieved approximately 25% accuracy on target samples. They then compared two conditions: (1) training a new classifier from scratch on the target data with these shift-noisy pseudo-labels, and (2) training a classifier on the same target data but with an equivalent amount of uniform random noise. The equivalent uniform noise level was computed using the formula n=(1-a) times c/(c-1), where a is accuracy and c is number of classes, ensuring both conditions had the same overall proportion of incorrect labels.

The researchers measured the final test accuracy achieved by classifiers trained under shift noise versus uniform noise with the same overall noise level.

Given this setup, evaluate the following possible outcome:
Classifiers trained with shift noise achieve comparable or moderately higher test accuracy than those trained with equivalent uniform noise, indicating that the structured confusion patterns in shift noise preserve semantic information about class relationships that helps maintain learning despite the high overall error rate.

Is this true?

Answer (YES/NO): NO